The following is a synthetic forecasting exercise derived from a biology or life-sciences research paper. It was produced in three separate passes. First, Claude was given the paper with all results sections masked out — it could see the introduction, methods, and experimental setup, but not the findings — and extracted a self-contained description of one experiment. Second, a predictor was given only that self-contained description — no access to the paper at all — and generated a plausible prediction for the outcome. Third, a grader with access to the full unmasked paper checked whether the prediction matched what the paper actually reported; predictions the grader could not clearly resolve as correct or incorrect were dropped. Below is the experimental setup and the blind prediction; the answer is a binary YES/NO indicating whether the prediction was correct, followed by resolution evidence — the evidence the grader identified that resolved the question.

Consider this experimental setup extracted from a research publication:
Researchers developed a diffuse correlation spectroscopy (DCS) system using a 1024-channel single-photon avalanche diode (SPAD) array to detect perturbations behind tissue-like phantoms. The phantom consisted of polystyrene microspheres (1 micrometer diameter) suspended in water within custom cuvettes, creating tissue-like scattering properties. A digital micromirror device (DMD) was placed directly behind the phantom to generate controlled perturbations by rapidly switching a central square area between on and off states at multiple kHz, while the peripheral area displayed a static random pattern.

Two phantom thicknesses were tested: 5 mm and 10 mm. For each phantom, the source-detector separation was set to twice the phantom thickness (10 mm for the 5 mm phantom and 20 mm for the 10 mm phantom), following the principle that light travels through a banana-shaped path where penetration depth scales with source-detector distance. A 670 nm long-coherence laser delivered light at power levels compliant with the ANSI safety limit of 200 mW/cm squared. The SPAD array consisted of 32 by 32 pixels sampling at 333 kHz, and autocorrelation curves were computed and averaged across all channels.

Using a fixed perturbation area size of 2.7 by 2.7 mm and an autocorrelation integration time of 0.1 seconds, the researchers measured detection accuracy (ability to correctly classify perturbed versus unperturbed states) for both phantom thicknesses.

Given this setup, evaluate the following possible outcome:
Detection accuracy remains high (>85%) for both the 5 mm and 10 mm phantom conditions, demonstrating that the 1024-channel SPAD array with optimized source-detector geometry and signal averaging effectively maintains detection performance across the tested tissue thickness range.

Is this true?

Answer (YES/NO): NO